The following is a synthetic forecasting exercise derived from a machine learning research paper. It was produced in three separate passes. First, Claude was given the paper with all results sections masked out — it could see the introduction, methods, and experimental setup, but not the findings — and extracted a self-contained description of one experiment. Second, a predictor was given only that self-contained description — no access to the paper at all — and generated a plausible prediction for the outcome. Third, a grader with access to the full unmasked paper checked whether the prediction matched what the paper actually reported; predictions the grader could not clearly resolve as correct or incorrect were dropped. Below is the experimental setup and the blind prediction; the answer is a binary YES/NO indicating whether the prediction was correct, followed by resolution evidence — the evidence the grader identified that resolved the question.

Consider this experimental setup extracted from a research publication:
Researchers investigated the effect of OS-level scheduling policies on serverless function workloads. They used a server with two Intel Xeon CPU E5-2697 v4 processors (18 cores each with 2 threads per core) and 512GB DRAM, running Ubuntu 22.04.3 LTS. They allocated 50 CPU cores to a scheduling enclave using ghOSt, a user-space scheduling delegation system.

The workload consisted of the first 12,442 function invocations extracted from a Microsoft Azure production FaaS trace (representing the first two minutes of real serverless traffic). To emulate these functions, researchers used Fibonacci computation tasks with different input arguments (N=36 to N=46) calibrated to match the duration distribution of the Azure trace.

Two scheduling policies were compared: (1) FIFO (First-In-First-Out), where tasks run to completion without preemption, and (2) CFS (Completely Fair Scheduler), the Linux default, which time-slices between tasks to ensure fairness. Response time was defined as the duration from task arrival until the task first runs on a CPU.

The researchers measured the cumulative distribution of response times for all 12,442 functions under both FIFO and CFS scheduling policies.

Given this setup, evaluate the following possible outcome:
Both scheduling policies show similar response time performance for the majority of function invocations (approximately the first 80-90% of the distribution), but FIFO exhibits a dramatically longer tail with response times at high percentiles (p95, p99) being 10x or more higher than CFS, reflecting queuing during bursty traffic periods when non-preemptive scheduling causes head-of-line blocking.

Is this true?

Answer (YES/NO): NO